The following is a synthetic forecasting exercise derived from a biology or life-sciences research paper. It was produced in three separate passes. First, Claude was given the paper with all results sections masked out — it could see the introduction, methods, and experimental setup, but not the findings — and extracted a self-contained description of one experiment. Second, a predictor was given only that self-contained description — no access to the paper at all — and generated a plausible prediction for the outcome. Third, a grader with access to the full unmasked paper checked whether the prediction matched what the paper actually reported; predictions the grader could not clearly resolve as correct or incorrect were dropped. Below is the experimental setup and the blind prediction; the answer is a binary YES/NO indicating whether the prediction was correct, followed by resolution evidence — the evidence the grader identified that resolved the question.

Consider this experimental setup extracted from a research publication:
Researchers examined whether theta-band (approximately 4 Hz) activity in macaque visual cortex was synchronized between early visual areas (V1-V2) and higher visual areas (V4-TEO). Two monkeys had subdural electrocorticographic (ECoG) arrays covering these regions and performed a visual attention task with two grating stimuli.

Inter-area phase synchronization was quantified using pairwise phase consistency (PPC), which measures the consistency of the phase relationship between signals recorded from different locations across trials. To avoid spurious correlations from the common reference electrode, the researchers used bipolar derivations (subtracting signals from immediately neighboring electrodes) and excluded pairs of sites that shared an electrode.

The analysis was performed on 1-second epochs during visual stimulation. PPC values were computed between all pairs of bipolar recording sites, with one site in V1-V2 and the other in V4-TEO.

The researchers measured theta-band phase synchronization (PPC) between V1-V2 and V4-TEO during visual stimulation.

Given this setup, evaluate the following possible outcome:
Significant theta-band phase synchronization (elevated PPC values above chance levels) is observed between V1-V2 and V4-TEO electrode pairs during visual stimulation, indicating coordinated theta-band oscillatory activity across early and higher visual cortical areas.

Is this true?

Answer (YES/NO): YES